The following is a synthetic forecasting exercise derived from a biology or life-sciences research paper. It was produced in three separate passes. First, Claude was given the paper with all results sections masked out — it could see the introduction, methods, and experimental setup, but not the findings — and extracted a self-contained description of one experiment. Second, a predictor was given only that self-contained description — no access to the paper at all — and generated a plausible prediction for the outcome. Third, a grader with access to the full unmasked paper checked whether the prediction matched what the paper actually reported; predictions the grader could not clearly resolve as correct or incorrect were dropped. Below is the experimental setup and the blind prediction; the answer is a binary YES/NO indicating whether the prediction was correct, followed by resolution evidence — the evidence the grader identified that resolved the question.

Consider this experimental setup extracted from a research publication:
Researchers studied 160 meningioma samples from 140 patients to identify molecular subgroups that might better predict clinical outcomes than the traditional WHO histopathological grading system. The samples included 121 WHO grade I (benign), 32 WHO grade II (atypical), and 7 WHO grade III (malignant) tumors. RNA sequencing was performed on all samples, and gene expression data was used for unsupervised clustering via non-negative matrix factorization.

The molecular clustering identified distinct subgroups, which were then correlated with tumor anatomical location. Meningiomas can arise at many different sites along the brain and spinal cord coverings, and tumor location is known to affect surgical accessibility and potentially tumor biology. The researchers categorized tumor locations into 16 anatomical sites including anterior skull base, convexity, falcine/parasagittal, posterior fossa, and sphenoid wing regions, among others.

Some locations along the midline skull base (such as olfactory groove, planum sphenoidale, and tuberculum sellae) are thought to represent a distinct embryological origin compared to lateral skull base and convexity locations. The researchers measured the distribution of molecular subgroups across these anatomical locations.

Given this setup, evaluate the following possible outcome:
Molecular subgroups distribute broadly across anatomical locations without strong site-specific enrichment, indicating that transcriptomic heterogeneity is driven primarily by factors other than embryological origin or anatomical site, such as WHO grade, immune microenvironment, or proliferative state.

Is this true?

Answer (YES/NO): NO